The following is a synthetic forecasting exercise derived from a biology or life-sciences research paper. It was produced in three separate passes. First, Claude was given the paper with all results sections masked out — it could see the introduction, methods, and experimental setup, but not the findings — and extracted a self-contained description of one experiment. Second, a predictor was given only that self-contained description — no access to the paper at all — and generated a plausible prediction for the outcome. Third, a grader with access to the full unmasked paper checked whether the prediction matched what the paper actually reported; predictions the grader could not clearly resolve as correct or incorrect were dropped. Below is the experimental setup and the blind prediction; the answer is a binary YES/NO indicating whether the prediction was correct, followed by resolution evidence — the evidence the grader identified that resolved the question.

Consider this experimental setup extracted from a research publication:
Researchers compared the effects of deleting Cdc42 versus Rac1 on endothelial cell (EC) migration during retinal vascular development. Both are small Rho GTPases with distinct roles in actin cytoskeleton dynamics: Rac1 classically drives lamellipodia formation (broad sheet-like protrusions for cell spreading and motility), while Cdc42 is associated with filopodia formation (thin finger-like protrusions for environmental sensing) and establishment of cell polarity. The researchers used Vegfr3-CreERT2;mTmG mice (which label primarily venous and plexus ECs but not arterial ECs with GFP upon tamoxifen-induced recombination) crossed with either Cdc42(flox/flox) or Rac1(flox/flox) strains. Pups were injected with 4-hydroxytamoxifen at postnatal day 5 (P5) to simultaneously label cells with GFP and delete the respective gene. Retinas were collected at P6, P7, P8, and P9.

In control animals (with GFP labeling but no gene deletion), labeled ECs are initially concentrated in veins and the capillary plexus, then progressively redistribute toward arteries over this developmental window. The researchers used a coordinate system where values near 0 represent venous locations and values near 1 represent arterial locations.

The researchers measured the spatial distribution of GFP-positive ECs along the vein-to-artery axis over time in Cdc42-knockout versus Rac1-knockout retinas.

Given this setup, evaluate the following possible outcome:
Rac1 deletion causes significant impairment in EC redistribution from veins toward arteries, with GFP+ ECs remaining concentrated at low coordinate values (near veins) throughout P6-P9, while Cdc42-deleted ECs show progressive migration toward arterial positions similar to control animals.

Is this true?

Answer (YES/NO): NO